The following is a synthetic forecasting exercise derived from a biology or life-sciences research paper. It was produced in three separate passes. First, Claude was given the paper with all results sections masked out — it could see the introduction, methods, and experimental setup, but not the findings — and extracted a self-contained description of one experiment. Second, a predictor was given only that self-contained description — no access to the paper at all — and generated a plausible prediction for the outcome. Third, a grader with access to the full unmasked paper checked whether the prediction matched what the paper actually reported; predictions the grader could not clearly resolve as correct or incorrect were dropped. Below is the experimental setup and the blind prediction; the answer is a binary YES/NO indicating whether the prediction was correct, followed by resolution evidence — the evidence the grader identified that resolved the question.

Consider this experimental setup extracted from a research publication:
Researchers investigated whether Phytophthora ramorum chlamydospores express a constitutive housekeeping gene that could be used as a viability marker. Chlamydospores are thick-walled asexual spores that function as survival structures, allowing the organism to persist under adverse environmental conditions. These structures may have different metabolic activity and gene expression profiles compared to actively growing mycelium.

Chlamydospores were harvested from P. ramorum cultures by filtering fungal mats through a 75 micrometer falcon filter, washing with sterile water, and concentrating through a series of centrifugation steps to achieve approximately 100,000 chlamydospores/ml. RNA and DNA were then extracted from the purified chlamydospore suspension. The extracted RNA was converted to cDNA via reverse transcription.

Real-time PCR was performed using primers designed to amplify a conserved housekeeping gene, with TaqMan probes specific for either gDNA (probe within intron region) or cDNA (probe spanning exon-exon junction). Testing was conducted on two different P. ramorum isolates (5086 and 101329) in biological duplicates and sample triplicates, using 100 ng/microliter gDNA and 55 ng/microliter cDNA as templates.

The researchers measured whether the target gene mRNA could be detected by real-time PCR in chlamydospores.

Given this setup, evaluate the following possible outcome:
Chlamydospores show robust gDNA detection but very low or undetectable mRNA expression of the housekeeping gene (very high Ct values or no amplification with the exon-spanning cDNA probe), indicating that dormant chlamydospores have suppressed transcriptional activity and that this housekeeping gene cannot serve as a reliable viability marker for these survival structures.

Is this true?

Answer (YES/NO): NO